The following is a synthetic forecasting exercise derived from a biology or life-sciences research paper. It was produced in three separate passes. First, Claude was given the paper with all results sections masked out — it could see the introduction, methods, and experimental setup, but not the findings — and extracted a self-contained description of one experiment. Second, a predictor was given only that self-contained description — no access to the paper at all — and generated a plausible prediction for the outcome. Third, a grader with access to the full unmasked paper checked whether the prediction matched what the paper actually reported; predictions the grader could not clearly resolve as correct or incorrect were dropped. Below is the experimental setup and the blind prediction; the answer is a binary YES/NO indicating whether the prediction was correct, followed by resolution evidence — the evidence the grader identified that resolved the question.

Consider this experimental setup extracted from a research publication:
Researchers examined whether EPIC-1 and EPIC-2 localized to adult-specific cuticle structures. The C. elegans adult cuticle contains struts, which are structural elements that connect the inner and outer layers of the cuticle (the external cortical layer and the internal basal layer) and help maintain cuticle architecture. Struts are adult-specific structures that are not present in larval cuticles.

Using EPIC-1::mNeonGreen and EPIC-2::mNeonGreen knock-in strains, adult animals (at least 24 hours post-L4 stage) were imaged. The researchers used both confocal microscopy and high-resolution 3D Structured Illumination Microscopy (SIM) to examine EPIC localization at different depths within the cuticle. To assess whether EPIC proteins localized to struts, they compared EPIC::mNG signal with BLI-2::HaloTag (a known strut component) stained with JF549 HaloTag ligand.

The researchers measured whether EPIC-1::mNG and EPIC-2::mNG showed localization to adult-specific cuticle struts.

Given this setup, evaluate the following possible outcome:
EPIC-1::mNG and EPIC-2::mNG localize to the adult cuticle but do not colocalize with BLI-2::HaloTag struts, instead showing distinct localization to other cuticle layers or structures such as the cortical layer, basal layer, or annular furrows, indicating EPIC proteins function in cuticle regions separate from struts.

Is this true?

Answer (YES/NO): NO